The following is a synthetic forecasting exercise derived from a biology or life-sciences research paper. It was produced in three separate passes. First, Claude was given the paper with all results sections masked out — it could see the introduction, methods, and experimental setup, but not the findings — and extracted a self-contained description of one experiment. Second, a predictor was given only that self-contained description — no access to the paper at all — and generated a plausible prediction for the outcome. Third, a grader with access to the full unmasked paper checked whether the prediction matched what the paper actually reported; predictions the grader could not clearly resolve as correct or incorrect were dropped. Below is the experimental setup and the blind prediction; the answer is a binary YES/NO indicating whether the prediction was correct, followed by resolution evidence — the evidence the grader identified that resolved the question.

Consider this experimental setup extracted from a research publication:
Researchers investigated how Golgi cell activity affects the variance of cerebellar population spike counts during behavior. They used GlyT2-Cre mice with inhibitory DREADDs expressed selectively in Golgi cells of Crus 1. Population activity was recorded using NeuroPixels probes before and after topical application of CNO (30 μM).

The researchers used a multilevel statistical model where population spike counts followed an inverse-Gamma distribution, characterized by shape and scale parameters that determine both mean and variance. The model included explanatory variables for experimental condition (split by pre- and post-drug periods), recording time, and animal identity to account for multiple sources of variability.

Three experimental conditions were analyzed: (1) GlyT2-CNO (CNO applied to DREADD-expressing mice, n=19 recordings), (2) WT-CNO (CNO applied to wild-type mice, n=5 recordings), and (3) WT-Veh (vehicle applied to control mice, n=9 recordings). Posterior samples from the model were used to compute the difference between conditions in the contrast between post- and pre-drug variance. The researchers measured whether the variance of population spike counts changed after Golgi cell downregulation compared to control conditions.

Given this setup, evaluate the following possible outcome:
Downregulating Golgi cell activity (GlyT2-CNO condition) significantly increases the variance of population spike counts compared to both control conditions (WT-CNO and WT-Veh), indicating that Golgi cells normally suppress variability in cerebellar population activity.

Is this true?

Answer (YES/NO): NO